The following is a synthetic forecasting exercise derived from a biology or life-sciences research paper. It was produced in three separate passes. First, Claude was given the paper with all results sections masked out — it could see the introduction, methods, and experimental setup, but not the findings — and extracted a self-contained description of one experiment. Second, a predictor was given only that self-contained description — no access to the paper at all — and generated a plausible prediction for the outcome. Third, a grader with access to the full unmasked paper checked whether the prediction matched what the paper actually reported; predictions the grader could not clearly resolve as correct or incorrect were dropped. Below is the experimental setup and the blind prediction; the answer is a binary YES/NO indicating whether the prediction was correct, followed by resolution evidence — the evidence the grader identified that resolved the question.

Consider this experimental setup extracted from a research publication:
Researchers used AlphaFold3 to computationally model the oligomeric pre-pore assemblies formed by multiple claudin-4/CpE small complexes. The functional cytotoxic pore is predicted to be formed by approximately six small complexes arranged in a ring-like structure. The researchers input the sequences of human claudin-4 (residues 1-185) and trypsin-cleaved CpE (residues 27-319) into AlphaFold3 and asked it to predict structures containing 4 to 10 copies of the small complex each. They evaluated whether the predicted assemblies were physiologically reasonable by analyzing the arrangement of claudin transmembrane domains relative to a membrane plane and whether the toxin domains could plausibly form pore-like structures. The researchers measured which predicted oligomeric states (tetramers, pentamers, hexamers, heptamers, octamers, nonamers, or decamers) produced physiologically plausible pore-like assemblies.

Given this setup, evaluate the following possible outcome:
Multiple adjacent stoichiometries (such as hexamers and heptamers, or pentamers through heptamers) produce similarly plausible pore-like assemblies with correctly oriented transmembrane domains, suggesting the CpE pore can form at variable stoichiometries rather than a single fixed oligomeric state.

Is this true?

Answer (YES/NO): NO